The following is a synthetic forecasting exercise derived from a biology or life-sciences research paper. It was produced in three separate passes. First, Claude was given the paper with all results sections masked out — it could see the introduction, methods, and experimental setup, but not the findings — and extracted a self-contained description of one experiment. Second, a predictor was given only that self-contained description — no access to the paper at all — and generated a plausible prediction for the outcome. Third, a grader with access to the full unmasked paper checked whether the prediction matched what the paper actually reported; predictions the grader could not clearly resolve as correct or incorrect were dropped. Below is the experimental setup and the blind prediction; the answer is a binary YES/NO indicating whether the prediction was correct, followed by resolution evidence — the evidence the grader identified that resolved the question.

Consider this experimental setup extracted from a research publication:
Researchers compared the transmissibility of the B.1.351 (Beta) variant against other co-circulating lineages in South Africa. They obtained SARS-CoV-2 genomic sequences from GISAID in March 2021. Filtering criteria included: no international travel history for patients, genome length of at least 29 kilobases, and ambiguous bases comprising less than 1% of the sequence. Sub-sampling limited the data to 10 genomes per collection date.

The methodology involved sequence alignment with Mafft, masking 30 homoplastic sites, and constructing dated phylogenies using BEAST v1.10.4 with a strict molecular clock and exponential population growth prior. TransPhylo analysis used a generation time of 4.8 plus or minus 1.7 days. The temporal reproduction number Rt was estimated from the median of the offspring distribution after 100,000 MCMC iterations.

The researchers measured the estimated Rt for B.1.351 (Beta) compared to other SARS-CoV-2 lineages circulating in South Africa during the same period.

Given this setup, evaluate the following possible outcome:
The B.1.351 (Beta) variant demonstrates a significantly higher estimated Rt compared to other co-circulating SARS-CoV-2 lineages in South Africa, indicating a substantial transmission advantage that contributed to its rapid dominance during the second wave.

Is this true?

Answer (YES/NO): NO